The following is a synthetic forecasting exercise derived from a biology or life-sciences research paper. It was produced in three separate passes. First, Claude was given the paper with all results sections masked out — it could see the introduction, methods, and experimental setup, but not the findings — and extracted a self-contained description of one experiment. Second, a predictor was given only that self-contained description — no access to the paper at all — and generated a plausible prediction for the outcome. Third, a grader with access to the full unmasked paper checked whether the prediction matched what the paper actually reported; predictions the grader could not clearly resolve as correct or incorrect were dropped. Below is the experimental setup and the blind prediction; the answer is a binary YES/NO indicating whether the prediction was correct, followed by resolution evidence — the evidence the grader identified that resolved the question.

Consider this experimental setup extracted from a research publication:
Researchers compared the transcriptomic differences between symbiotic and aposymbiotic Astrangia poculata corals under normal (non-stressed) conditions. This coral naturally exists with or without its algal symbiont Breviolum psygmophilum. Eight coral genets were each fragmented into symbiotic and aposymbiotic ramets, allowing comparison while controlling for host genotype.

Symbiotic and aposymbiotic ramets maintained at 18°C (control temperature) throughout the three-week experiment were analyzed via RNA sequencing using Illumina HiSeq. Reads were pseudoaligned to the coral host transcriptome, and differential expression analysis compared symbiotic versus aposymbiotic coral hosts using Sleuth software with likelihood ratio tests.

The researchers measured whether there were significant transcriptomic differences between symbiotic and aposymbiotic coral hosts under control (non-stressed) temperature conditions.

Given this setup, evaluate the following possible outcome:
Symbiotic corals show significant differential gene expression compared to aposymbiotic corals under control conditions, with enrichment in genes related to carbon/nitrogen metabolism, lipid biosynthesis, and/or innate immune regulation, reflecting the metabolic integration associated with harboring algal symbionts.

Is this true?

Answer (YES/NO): YES